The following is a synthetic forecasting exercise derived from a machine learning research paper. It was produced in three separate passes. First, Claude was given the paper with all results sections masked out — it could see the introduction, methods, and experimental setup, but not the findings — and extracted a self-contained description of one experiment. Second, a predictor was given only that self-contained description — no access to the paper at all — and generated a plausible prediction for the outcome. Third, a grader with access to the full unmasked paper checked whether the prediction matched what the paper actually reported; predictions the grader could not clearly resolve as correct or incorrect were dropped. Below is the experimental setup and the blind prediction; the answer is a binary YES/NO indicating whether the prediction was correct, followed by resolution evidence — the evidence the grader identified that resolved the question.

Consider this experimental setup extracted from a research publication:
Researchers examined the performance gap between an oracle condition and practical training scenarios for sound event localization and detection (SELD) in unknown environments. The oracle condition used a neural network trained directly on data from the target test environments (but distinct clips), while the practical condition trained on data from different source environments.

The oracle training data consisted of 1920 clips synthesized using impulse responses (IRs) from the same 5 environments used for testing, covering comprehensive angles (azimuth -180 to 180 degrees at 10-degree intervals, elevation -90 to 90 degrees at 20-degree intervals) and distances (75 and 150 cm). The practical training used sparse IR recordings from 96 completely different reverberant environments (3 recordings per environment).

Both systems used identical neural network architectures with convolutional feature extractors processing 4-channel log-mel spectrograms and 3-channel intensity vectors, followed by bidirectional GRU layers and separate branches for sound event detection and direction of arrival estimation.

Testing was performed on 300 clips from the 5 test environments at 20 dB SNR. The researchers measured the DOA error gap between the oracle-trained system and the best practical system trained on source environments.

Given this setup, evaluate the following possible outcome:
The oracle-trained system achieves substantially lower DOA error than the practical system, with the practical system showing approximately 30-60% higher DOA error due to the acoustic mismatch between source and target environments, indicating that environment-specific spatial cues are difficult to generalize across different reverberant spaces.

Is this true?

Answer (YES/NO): YES